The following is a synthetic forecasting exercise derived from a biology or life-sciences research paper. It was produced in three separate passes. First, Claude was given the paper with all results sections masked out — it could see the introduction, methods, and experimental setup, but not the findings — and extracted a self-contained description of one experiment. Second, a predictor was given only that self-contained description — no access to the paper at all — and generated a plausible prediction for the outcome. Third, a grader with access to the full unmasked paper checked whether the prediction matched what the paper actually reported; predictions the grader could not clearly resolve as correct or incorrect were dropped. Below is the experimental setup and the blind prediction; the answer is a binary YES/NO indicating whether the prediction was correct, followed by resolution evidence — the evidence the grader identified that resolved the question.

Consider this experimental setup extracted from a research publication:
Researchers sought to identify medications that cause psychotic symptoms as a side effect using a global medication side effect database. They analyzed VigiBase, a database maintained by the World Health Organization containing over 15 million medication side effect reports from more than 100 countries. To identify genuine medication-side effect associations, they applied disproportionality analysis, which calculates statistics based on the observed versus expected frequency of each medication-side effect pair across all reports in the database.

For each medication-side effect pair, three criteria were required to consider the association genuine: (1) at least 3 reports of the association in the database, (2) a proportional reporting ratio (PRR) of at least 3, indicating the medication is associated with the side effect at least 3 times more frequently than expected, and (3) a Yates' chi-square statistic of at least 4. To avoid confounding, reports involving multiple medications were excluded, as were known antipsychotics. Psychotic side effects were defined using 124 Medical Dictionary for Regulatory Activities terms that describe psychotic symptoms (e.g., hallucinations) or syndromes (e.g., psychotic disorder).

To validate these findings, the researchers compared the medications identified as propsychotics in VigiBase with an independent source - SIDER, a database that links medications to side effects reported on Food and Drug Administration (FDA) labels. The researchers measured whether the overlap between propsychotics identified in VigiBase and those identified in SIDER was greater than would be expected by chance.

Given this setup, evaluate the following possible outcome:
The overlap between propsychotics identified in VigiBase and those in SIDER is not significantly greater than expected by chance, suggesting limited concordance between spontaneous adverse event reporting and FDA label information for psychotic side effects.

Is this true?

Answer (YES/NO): NO